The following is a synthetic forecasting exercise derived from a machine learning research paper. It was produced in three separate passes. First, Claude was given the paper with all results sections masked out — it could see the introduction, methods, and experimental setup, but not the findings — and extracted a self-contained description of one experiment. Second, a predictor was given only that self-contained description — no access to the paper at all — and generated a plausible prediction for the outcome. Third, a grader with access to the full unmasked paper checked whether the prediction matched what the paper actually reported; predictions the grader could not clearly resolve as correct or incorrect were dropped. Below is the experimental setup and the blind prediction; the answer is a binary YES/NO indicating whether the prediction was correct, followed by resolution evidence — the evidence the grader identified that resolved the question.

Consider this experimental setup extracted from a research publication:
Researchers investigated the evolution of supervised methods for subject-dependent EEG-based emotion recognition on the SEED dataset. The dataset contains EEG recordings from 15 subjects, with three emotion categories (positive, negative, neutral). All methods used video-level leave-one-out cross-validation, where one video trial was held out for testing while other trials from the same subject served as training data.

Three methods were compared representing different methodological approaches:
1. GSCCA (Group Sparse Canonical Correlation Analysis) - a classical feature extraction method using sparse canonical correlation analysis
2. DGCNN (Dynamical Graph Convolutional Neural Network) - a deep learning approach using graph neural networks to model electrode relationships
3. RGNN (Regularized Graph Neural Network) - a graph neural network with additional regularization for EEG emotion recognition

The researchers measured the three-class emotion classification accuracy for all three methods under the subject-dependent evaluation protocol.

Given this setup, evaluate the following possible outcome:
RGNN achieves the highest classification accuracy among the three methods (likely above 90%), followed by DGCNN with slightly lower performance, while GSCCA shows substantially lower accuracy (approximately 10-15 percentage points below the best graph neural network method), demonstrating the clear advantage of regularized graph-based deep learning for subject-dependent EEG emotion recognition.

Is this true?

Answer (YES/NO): YES